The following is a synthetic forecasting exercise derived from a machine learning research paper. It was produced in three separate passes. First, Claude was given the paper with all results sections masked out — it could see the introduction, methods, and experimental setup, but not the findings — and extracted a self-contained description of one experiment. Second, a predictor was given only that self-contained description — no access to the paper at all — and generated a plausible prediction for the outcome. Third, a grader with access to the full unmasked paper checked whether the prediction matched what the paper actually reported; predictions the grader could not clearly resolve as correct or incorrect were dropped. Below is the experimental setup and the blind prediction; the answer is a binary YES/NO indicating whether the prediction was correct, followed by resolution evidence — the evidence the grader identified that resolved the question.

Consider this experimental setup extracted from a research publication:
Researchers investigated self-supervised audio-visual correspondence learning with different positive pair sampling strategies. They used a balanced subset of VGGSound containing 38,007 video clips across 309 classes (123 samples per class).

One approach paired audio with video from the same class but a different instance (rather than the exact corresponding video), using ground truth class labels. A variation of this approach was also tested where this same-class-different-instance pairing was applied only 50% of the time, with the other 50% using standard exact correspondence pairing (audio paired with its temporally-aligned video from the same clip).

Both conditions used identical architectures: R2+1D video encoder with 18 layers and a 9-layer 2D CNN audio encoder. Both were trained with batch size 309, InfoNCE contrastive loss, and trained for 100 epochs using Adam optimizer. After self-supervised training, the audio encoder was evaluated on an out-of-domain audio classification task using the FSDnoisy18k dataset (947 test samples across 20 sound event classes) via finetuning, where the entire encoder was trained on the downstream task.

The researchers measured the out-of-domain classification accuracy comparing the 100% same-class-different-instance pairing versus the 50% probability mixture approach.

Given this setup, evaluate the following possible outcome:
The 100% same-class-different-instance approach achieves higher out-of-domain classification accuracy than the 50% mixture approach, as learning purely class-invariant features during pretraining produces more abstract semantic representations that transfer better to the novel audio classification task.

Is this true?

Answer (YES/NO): YES